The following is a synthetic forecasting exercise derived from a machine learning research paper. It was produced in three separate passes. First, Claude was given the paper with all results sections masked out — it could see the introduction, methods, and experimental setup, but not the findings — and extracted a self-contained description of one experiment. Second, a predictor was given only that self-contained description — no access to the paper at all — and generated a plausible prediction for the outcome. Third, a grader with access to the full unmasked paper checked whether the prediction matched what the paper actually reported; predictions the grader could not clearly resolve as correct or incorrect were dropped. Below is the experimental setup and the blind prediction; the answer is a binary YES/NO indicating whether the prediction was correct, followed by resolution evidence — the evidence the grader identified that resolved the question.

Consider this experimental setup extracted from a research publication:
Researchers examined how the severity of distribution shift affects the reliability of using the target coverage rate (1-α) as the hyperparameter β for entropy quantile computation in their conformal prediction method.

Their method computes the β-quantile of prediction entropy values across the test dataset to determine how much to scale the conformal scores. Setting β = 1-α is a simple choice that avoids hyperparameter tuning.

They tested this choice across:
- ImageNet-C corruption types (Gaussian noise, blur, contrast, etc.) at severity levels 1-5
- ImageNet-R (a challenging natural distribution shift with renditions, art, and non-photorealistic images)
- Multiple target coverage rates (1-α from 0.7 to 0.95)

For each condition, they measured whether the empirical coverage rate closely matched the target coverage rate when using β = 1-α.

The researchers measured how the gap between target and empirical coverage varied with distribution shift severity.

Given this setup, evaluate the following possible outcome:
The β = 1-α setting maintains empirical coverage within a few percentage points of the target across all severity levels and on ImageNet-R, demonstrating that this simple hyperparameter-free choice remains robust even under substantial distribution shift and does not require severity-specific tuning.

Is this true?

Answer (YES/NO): NO